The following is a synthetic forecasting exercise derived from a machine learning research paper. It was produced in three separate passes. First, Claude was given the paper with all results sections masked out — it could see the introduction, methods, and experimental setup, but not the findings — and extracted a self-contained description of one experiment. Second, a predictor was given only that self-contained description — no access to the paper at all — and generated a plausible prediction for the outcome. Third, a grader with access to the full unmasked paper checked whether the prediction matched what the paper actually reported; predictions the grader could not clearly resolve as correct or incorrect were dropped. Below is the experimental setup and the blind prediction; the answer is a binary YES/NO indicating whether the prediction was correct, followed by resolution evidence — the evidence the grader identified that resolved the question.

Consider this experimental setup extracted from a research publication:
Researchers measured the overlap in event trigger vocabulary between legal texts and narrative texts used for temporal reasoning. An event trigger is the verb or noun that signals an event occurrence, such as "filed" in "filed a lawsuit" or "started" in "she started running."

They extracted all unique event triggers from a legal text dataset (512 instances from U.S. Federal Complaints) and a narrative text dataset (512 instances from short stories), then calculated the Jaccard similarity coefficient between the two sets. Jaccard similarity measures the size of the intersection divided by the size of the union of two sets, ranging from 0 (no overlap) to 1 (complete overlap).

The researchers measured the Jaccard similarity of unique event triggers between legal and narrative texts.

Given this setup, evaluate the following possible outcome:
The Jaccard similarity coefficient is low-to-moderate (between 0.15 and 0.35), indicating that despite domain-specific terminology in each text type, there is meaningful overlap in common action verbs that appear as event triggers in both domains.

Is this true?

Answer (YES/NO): NO